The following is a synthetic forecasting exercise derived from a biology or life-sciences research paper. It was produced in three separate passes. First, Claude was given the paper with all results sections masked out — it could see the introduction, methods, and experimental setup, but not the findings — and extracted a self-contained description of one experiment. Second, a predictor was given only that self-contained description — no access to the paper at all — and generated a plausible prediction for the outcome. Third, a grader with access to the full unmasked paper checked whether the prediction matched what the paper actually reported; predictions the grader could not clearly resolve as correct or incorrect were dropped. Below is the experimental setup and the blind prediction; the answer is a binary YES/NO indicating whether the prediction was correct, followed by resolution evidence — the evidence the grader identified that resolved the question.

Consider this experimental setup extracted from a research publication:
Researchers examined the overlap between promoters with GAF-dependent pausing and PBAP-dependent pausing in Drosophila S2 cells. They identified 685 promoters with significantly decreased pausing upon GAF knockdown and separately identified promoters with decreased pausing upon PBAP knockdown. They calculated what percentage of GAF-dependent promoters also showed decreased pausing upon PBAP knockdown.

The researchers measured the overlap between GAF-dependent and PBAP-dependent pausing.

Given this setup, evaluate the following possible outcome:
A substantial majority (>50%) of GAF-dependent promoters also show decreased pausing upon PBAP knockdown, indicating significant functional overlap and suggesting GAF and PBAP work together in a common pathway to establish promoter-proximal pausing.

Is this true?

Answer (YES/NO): YES